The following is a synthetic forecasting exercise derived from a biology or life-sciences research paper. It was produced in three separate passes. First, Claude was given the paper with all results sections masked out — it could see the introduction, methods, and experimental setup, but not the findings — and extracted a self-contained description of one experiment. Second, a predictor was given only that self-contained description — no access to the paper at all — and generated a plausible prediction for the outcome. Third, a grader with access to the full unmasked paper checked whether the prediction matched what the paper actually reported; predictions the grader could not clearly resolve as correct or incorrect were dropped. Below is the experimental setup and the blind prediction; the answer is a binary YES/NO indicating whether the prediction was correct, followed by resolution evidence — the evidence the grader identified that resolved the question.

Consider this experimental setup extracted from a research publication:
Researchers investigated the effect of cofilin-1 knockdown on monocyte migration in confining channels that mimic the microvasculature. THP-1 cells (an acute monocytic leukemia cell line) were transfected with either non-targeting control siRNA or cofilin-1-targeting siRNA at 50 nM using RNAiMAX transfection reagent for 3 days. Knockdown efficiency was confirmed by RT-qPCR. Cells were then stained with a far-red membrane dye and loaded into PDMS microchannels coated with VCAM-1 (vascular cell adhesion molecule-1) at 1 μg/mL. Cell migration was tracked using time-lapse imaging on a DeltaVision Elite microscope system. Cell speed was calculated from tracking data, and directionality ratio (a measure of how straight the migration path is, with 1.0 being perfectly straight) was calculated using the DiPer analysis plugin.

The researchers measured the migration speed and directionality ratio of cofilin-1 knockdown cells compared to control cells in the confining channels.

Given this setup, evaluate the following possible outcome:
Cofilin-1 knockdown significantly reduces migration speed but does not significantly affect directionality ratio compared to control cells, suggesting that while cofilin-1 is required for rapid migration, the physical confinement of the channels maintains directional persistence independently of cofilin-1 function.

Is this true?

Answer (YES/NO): NO